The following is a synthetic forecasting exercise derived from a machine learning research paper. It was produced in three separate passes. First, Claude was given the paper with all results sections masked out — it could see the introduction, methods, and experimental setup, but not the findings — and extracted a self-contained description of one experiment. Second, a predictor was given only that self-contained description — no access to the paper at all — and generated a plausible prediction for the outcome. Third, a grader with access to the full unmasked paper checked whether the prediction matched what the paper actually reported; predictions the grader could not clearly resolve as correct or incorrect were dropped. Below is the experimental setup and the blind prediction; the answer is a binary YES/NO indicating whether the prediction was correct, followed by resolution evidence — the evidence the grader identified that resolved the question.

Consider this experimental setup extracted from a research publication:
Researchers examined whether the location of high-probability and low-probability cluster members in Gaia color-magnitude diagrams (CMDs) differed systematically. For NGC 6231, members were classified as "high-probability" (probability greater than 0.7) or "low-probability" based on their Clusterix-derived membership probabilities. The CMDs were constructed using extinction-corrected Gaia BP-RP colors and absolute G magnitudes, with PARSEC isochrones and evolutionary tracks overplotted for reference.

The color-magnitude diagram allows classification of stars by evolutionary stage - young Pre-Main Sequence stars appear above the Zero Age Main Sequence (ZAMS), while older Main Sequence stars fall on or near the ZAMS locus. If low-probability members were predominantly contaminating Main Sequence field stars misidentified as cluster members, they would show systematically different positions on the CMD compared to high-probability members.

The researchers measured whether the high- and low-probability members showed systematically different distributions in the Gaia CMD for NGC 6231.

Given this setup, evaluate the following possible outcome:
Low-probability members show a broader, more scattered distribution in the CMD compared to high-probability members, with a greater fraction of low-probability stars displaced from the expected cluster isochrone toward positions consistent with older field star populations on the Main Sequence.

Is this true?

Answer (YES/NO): NO